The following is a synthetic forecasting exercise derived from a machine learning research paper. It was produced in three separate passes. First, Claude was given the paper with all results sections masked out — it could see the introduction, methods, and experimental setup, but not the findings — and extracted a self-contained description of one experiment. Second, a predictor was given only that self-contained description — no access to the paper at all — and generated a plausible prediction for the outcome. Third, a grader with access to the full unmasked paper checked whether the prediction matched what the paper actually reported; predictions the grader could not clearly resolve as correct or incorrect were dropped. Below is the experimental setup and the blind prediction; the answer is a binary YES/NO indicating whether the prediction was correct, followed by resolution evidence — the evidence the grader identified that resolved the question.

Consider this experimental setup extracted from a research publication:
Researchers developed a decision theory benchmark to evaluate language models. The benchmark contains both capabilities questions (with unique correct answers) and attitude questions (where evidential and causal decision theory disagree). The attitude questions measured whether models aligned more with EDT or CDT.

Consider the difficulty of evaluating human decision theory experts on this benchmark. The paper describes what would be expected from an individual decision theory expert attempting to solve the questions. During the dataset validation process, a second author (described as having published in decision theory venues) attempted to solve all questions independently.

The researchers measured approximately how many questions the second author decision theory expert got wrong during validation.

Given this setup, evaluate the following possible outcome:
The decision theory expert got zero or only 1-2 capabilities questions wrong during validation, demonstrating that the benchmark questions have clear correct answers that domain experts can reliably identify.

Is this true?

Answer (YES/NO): NO